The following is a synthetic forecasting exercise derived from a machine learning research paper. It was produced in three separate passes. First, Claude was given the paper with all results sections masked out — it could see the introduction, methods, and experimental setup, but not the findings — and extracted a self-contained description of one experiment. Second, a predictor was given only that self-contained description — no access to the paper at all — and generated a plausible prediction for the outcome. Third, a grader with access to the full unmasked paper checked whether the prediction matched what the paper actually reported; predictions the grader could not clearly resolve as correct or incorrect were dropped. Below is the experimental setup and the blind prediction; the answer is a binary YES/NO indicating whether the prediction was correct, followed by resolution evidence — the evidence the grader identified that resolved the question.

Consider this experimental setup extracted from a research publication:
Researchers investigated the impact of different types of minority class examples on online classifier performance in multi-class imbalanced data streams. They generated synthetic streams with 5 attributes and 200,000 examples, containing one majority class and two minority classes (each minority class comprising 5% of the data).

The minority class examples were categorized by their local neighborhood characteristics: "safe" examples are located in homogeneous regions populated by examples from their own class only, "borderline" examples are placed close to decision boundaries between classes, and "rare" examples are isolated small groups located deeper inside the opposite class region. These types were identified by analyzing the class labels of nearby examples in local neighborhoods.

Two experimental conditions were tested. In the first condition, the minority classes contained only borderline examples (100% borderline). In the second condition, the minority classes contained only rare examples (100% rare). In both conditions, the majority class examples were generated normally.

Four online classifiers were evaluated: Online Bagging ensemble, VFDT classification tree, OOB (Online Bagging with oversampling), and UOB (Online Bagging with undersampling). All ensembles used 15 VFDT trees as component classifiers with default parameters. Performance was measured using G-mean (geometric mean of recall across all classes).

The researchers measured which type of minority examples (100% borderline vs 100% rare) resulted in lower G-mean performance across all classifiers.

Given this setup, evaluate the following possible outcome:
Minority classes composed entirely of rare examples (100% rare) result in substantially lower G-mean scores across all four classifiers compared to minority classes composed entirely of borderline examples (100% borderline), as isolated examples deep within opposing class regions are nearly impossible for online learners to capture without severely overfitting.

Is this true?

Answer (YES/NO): NO